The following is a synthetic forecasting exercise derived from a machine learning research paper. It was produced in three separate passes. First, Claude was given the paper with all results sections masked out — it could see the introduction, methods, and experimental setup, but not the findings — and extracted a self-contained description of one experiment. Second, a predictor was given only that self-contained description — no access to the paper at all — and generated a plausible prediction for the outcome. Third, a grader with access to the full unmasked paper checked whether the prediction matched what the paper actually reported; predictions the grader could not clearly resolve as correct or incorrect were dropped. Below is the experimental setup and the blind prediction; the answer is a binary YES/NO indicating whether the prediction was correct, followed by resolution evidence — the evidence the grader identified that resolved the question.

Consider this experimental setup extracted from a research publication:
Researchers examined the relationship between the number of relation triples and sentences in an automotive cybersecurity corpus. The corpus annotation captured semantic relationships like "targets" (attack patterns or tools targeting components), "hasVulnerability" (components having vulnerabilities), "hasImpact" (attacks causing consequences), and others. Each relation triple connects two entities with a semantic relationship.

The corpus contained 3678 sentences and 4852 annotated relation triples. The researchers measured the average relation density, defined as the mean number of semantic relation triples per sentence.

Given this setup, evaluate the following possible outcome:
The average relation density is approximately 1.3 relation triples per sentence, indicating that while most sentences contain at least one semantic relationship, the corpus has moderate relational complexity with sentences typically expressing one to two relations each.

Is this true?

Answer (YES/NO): YES